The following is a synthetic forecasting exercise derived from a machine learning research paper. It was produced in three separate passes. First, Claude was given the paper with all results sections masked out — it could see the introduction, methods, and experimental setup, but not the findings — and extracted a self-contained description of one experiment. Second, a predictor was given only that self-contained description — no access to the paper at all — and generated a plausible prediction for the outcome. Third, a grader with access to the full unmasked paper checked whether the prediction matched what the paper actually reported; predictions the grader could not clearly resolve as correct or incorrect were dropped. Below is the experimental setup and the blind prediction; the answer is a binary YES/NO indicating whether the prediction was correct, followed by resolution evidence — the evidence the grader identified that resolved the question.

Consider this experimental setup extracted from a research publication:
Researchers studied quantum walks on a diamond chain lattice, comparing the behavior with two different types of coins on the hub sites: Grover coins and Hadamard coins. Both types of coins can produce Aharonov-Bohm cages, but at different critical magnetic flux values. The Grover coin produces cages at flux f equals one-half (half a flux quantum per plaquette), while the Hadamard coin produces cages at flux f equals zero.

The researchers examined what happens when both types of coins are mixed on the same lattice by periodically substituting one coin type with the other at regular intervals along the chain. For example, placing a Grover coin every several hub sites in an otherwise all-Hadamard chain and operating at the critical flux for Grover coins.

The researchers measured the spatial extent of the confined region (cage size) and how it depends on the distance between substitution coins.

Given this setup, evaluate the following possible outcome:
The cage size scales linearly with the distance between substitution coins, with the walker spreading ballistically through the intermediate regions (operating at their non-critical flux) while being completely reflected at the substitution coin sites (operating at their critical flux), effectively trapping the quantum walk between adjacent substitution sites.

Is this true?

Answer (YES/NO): NO